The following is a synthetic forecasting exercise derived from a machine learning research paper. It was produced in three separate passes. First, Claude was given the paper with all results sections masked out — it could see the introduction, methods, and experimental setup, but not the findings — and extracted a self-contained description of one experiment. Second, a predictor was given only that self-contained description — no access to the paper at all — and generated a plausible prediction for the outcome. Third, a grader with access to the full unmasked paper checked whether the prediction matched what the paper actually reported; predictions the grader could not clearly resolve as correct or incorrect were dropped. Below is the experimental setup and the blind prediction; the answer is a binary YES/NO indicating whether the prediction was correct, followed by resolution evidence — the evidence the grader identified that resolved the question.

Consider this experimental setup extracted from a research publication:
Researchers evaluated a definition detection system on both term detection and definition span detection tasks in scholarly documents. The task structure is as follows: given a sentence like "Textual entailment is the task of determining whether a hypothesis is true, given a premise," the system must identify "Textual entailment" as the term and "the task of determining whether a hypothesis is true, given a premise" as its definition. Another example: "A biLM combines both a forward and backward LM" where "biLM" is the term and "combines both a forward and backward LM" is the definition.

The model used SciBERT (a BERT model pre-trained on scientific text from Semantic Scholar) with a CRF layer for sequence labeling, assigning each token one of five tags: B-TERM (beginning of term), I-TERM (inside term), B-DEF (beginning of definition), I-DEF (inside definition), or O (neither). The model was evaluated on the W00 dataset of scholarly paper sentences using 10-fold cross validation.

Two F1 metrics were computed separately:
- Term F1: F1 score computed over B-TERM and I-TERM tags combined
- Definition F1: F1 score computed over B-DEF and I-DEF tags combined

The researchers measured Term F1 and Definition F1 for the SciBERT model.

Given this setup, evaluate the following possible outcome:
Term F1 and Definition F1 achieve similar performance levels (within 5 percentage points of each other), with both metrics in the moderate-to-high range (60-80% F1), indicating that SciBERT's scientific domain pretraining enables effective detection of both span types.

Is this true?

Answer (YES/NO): YES